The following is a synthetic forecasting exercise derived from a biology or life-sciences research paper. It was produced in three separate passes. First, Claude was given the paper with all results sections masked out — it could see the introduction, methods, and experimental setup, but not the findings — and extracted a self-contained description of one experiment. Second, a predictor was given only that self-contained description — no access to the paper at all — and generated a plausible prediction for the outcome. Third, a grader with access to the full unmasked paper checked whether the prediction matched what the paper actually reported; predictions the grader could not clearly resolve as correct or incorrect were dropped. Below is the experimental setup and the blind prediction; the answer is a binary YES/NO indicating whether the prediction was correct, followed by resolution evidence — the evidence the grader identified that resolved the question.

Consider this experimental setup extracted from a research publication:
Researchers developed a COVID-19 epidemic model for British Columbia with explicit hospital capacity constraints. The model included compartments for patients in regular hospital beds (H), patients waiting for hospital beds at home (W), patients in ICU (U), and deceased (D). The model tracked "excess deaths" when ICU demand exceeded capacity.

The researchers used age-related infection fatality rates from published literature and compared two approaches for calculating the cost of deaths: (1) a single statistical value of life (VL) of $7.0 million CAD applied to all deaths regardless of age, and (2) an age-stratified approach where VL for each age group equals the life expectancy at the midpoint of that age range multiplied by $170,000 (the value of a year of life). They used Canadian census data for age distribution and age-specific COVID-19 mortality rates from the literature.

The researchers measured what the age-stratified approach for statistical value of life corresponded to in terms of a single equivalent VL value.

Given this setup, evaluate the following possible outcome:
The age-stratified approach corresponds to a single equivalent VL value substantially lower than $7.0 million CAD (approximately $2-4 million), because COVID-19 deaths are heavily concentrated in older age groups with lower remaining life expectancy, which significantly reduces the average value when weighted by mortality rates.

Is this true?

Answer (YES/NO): YES